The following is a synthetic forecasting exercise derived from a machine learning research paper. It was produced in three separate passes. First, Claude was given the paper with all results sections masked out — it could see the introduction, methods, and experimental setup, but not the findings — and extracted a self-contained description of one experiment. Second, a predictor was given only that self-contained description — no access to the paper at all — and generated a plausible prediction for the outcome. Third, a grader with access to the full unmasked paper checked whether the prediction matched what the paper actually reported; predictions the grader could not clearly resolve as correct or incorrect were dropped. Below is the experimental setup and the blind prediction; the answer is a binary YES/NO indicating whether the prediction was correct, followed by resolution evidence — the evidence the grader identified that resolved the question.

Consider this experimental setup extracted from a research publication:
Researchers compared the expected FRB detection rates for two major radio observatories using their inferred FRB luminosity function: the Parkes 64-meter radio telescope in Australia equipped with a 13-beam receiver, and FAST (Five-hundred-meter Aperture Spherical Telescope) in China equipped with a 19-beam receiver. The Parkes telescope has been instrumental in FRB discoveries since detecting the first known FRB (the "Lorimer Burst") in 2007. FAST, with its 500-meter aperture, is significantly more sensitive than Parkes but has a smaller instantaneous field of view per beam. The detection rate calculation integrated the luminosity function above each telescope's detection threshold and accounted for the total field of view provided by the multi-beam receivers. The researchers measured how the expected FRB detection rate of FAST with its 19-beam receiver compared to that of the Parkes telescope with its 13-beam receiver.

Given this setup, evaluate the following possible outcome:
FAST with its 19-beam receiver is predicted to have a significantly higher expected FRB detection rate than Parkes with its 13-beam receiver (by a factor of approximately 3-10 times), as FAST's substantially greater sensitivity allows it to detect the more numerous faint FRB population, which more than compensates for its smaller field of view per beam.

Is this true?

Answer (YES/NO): NO